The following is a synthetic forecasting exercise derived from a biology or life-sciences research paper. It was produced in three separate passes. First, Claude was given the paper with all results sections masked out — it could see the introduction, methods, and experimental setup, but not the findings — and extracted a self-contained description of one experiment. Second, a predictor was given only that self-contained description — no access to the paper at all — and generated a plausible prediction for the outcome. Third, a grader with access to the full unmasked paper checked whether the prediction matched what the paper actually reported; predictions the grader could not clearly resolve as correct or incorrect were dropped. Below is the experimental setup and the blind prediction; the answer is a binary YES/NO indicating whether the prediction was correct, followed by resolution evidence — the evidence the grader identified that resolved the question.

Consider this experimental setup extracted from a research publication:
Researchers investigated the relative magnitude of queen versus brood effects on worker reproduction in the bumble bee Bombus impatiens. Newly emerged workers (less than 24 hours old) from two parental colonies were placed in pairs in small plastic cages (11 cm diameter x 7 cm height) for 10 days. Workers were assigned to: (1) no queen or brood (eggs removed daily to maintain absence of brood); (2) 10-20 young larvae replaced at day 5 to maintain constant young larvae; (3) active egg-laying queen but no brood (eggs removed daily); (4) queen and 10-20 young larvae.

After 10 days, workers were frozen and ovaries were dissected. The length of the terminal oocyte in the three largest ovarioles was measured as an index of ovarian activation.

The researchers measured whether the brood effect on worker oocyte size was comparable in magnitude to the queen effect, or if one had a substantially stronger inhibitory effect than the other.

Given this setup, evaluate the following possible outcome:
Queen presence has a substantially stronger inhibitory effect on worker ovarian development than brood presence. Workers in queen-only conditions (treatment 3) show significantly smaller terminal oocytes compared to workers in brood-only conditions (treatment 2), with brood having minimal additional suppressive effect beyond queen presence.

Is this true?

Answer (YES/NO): NO